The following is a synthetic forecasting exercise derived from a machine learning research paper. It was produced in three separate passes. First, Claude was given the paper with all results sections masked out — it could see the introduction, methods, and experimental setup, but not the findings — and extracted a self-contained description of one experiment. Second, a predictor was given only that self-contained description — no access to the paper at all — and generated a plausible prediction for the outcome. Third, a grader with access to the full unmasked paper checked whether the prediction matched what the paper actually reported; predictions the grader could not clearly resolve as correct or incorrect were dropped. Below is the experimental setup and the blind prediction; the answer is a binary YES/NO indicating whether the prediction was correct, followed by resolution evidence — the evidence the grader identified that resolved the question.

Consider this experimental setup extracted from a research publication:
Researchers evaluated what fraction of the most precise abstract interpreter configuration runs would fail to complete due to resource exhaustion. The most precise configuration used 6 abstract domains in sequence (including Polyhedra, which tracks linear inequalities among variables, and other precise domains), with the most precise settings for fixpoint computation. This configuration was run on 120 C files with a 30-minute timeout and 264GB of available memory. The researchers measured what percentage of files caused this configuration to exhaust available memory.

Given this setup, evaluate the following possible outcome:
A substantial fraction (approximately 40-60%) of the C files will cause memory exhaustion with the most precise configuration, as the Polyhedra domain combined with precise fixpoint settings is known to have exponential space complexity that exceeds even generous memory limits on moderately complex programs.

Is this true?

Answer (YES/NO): NO